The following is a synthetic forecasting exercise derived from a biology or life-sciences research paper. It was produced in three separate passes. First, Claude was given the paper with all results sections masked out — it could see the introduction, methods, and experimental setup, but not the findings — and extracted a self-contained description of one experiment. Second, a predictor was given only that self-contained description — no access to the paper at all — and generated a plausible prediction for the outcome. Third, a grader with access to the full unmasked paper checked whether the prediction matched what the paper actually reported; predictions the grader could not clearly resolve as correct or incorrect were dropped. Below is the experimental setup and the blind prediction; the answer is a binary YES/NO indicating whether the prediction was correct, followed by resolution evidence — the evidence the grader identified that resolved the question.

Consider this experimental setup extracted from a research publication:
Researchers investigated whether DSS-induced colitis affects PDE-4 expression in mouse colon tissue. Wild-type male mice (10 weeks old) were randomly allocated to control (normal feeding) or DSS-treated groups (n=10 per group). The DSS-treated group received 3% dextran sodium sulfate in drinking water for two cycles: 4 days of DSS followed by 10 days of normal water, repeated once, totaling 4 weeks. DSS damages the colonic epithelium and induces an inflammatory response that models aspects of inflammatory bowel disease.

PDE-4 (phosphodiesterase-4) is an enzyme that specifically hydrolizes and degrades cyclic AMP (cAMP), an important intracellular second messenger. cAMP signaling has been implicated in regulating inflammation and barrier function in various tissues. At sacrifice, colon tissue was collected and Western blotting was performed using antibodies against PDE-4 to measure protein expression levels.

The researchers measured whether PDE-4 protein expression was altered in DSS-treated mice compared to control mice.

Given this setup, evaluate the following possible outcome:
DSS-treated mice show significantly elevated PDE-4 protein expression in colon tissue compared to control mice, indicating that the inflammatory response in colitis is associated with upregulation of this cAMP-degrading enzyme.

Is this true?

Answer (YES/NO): YES